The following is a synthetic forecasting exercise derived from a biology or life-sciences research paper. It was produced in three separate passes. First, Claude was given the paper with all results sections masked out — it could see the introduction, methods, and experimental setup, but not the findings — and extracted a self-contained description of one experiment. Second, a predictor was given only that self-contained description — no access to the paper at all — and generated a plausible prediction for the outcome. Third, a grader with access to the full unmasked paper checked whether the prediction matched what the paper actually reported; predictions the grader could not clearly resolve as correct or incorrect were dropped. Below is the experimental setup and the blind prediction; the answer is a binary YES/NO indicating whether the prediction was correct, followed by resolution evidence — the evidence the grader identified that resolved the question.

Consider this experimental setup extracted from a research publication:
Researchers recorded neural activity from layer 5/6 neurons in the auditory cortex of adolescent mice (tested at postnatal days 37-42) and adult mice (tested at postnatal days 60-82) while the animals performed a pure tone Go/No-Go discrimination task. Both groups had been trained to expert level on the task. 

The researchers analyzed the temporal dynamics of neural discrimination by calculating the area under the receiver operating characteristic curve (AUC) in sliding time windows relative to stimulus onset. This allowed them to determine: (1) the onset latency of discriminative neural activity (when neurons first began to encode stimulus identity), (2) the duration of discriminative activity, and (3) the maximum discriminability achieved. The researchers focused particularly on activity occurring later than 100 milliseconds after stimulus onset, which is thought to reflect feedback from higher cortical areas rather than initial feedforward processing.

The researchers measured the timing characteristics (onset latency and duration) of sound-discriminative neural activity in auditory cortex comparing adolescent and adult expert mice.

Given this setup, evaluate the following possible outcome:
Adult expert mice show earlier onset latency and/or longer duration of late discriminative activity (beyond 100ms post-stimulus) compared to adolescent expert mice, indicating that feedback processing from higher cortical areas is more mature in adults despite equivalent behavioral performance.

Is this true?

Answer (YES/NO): NO